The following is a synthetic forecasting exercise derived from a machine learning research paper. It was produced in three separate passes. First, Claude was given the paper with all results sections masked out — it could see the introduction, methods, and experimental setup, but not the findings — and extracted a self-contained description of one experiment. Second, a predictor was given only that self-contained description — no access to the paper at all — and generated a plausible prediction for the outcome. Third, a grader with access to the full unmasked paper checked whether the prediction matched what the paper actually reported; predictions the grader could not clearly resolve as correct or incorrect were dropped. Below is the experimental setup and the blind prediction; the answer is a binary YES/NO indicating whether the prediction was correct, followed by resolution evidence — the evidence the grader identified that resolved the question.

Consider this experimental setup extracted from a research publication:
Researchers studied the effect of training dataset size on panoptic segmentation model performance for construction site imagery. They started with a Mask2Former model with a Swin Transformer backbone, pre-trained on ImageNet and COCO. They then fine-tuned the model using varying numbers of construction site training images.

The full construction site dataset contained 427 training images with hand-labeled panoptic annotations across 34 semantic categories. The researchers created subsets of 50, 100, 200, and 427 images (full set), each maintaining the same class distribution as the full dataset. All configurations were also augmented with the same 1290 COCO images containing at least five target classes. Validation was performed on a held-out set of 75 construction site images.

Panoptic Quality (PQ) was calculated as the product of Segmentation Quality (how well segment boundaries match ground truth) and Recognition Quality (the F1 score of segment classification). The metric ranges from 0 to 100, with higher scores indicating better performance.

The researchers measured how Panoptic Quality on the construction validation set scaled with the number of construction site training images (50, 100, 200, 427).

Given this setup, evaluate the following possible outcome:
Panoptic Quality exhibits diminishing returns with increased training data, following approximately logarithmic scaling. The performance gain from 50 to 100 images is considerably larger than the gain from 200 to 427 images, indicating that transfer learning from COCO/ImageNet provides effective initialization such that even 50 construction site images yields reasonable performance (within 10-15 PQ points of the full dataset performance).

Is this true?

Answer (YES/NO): NO